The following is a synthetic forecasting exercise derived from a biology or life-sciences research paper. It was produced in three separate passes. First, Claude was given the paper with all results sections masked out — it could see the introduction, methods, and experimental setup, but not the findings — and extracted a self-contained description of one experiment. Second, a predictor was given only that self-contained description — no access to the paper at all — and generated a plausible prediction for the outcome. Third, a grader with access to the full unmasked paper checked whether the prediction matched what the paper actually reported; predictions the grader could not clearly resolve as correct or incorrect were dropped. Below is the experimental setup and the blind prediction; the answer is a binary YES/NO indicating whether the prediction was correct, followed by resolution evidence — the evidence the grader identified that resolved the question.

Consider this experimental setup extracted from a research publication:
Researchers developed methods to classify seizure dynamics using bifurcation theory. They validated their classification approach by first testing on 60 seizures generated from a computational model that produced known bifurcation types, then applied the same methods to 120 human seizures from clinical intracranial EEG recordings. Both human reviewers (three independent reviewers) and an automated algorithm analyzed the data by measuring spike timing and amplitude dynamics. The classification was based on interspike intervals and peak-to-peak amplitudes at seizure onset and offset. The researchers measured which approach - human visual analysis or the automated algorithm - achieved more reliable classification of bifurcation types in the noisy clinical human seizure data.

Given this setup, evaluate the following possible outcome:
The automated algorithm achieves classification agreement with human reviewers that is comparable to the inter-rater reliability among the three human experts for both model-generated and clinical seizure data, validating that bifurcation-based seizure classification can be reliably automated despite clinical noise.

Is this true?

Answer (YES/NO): NO